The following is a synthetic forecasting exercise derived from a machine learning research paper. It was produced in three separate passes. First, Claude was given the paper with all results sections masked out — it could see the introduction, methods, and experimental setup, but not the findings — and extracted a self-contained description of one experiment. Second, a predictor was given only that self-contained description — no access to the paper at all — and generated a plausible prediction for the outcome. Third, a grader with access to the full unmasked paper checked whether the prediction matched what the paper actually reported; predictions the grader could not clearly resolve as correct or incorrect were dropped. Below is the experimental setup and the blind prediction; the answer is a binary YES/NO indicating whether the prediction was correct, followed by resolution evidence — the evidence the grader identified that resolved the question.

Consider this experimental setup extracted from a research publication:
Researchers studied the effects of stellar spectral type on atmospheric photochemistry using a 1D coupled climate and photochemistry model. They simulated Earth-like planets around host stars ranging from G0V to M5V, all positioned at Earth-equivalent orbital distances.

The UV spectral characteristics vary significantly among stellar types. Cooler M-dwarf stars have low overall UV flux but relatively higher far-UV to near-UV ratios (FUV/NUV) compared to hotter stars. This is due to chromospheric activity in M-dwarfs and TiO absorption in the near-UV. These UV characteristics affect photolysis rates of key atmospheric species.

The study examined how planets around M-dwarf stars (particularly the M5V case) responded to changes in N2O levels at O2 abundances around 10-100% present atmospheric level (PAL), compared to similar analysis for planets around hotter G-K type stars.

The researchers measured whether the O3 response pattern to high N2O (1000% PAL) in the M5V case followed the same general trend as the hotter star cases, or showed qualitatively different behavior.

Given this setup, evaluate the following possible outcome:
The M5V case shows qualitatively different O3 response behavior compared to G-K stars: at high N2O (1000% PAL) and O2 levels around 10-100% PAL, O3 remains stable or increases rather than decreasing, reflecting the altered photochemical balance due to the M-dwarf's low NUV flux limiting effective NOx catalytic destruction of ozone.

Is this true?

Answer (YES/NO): NO